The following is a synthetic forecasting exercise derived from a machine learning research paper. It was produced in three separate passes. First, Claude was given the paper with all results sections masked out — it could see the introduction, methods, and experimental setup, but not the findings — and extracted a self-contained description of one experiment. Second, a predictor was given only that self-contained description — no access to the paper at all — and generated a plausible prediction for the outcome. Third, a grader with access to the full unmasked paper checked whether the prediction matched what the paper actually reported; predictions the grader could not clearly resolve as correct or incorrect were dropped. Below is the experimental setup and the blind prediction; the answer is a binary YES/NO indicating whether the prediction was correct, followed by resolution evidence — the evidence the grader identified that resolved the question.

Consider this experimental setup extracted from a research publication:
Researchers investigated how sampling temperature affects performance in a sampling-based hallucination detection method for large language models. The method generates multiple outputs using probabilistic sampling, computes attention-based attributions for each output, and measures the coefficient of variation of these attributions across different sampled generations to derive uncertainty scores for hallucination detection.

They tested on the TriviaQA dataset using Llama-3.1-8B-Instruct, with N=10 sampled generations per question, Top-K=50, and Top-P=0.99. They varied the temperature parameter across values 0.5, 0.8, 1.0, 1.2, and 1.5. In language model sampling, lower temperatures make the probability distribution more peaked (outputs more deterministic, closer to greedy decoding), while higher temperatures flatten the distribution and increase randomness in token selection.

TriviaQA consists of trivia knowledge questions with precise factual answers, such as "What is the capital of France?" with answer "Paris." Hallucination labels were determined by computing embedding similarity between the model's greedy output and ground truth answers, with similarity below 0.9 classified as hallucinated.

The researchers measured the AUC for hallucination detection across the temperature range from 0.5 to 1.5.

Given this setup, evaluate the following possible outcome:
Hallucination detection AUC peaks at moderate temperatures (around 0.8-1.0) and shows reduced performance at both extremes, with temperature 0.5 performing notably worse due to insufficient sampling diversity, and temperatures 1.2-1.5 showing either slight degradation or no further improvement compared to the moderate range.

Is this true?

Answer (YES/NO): NO